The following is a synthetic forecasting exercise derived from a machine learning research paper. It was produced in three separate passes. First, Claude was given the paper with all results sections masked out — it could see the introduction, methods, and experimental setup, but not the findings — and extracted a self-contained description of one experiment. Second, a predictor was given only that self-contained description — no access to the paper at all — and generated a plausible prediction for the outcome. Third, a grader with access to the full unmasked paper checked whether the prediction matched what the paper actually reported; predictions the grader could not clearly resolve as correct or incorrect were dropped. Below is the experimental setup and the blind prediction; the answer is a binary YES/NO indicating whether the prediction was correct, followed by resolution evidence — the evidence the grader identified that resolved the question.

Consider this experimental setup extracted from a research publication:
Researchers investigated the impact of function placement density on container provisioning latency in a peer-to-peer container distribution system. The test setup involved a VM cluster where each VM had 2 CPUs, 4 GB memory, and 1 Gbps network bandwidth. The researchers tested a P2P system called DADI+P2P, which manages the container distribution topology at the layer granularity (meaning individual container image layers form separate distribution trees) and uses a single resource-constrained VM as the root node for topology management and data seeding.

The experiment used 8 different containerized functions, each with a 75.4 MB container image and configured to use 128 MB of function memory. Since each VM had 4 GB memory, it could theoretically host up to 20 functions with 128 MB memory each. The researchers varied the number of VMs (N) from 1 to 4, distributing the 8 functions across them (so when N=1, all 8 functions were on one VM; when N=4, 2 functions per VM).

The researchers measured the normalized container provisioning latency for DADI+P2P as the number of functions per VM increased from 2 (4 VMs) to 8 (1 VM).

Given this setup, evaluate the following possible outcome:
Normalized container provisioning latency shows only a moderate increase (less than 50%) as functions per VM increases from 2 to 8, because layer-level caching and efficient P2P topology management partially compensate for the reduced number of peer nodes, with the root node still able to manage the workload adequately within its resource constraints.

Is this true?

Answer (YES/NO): NO